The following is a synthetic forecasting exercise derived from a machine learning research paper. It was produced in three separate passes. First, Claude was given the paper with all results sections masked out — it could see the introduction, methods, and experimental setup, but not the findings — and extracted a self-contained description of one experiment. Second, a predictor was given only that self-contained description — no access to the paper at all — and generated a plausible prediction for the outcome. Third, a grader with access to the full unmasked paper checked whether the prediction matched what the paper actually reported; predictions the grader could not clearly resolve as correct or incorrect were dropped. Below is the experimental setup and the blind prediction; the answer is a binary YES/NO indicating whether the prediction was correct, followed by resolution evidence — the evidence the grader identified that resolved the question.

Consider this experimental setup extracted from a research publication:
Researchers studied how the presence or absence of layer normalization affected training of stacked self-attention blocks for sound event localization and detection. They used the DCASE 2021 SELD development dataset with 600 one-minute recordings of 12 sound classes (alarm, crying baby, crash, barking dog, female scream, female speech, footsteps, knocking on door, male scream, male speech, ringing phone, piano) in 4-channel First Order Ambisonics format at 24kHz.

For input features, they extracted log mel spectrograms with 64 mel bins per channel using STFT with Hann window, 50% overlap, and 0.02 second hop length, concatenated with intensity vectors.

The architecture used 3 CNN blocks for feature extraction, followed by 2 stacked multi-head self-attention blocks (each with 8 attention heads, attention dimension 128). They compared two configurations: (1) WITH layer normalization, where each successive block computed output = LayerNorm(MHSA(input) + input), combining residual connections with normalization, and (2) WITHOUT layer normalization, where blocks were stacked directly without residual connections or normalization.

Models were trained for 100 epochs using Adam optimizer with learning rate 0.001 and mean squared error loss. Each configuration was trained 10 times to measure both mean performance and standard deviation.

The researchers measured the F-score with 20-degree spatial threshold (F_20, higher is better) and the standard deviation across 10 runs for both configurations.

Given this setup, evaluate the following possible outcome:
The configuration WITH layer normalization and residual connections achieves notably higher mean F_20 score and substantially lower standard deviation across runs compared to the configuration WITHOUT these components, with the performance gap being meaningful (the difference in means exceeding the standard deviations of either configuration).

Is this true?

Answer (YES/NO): NO